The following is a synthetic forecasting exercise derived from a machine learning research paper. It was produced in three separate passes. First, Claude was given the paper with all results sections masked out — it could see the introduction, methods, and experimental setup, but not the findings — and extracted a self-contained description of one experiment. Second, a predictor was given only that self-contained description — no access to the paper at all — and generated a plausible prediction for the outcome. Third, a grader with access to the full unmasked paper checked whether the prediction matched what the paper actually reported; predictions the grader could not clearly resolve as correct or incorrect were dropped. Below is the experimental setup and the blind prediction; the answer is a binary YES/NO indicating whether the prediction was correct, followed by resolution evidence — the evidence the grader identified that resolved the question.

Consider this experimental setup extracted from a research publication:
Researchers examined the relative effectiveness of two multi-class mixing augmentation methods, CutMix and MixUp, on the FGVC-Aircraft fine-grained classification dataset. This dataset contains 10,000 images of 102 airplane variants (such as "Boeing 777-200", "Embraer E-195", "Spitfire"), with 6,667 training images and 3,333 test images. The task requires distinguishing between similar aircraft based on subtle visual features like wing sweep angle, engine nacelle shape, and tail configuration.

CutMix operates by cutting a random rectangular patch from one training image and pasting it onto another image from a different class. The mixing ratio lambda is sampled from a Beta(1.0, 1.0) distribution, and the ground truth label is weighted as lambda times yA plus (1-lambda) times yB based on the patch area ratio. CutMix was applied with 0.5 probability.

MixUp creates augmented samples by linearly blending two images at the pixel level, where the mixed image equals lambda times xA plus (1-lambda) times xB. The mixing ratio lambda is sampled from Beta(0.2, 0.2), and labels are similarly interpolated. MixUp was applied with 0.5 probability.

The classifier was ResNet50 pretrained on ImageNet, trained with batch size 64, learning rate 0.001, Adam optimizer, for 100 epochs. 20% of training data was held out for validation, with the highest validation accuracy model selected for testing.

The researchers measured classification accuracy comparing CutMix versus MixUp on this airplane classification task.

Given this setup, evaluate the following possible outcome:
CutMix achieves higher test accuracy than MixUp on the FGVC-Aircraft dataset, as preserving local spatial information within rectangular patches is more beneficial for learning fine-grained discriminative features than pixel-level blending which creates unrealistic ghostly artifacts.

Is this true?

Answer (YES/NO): YES